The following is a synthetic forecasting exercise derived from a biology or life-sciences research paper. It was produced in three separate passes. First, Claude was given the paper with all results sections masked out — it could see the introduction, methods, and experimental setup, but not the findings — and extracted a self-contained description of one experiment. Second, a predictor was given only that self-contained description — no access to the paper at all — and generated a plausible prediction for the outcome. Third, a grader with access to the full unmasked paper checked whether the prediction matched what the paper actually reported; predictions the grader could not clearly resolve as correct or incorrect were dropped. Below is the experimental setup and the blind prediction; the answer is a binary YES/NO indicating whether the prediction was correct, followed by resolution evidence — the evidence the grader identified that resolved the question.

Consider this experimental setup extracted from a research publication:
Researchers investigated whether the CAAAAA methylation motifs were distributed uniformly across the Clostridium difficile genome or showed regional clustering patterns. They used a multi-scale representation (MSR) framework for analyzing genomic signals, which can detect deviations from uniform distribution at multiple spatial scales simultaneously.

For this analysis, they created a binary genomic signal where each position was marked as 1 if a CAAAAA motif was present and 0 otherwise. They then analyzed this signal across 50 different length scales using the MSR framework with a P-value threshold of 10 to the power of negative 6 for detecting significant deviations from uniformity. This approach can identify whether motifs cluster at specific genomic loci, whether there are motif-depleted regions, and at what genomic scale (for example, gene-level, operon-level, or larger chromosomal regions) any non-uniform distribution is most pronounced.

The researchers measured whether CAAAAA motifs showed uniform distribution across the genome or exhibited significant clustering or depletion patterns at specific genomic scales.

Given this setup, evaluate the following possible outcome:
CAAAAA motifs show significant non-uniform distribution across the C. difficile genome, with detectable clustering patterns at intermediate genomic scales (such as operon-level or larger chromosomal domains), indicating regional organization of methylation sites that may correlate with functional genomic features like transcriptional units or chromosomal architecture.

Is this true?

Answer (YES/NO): YES